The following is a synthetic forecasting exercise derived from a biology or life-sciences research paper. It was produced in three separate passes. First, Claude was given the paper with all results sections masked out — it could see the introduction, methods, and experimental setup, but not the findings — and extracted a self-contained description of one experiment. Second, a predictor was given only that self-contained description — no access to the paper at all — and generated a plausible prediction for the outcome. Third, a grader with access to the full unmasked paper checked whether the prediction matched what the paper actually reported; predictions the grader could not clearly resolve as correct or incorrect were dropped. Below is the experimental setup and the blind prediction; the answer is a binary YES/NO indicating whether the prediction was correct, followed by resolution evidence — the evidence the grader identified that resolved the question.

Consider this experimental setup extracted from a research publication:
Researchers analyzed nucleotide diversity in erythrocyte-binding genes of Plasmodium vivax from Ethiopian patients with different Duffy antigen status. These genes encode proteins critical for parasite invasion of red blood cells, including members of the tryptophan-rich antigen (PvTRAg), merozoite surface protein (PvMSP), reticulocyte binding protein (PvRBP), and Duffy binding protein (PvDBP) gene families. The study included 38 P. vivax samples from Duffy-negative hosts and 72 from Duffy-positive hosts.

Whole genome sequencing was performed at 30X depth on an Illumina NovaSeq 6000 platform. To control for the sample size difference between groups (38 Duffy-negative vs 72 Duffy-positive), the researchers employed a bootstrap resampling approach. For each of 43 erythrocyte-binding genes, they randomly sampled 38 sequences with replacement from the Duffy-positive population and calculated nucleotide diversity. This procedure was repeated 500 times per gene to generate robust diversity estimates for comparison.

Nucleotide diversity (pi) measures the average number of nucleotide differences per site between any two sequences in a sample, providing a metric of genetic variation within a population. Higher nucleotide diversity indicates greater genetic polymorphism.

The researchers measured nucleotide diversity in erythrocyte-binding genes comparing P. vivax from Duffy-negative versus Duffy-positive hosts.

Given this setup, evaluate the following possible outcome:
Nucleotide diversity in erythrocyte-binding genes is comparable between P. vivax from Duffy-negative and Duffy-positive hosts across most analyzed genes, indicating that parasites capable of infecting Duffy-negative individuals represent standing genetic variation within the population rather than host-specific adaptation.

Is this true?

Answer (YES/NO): NO